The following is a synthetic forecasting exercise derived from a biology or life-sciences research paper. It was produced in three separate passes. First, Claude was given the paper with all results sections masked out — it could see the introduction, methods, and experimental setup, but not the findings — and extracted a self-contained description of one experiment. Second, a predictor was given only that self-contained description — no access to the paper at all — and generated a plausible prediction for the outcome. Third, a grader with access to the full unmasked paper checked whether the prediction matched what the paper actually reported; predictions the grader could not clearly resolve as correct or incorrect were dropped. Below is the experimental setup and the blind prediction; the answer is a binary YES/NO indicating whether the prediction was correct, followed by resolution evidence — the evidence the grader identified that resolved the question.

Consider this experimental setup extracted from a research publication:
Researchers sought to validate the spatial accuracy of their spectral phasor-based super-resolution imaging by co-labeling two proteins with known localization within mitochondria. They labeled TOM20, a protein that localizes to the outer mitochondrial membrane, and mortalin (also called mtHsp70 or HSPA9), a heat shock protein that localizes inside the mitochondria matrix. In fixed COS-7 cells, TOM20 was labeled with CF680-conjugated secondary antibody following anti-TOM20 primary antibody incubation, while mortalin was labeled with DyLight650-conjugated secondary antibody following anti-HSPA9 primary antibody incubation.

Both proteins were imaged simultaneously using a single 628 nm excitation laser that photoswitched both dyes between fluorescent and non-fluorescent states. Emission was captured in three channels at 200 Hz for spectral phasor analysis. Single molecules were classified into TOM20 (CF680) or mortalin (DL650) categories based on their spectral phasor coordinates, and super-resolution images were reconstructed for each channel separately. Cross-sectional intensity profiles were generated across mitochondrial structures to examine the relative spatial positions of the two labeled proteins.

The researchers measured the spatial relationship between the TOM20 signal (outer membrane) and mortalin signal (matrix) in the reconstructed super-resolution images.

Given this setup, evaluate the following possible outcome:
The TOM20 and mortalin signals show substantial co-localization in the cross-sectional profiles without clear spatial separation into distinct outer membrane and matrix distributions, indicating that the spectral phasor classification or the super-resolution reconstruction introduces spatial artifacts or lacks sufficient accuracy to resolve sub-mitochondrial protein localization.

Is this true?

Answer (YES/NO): NO